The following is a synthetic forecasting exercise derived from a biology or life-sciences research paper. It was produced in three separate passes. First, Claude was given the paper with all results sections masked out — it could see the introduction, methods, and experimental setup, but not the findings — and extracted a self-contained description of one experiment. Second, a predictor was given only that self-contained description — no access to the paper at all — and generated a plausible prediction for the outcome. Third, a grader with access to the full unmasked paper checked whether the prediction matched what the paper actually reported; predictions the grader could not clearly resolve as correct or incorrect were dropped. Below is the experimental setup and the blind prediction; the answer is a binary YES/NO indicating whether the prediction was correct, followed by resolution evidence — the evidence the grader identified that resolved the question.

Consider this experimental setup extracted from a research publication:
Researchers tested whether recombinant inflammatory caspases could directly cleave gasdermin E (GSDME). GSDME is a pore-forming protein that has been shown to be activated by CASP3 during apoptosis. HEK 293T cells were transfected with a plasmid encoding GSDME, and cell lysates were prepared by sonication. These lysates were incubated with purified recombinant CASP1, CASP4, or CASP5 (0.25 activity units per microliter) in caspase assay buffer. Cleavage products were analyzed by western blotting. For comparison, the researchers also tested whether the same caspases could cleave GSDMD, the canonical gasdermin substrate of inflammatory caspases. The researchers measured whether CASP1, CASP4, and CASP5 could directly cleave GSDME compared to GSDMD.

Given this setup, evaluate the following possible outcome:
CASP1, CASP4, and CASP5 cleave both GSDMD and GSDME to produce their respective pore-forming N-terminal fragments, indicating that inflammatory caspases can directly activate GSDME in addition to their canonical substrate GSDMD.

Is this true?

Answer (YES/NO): NO